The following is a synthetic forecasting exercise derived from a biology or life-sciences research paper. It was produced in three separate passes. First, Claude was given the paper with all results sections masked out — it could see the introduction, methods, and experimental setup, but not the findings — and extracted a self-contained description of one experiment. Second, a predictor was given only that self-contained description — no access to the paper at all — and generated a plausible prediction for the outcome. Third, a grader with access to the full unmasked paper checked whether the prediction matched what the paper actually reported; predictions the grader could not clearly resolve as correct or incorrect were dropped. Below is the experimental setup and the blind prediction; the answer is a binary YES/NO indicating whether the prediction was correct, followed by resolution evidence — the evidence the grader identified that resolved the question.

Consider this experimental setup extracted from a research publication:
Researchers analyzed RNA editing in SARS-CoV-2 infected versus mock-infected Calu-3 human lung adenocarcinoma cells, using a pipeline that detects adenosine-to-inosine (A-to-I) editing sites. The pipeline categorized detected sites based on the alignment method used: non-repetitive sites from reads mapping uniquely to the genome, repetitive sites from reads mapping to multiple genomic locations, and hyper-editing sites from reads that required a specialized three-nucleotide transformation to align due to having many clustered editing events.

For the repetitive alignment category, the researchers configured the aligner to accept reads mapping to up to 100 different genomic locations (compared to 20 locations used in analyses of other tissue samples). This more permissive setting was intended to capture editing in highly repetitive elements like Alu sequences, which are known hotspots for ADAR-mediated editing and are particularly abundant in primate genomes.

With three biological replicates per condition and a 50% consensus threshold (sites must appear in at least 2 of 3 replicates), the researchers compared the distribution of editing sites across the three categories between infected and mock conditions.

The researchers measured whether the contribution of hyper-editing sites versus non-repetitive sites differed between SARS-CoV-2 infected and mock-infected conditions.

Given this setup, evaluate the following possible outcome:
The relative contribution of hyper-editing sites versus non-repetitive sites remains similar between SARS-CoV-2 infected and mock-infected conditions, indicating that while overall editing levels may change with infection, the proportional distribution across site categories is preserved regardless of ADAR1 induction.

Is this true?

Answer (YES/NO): NO